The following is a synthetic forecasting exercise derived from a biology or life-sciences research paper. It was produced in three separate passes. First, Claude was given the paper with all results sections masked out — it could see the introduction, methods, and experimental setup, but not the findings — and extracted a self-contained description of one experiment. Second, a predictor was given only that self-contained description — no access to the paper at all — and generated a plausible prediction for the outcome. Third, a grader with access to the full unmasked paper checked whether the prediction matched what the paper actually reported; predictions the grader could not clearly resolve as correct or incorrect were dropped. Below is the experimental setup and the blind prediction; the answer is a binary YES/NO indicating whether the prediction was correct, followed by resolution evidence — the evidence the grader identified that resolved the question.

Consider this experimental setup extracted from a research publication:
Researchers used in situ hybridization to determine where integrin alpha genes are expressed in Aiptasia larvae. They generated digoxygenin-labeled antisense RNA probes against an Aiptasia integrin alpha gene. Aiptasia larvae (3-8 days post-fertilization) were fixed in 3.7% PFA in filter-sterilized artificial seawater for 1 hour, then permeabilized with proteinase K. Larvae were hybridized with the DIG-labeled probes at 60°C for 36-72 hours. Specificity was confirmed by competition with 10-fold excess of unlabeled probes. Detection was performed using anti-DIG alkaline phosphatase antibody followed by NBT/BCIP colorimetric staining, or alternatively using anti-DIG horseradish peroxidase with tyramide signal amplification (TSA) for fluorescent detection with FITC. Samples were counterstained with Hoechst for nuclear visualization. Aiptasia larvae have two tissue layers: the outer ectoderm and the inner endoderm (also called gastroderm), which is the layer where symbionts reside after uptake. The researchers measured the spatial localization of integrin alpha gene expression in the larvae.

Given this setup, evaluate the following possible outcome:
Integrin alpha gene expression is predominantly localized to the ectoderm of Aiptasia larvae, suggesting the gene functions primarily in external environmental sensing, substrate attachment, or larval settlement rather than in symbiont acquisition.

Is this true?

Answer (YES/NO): NO